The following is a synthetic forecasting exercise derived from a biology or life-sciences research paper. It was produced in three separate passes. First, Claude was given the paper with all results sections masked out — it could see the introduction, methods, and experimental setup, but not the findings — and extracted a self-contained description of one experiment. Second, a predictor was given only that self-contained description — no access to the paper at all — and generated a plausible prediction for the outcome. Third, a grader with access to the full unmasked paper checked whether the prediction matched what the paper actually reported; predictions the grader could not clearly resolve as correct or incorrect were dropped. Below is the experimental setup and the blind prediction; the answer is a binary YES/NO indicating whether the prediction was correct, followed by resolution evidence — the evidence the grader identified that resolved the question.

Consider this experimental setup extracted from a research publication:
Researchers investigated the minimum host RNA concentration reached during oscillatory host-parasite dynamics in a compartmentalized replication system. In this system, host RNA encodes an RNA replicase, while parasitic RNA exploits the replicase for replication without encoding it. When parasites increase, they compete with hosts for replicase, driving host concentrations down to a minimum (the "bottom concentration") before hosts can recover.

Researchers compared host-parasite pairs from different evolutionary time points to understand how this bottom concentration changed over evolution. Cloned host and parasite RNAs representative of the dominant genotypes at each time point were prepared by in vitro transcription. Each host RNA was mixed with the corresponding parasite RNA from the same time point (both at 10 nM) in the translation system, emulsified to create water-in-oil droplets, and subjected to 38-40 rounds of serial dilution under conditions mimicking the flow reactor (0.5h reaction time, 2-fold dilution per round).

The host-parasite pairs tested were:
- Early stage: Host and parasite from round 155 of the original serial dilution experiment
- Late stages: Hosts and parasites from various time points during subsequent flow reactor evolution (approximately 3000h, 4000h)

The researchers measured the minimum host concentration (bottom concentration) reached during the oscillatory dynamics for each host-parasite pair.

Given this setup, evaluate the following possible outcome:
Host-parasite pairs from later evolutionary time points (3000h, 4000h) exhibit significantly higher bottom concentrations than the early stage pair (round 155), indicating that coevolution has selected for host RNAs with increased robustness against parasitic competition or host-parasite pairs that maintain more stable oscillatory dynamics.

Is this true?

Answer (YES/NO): NO